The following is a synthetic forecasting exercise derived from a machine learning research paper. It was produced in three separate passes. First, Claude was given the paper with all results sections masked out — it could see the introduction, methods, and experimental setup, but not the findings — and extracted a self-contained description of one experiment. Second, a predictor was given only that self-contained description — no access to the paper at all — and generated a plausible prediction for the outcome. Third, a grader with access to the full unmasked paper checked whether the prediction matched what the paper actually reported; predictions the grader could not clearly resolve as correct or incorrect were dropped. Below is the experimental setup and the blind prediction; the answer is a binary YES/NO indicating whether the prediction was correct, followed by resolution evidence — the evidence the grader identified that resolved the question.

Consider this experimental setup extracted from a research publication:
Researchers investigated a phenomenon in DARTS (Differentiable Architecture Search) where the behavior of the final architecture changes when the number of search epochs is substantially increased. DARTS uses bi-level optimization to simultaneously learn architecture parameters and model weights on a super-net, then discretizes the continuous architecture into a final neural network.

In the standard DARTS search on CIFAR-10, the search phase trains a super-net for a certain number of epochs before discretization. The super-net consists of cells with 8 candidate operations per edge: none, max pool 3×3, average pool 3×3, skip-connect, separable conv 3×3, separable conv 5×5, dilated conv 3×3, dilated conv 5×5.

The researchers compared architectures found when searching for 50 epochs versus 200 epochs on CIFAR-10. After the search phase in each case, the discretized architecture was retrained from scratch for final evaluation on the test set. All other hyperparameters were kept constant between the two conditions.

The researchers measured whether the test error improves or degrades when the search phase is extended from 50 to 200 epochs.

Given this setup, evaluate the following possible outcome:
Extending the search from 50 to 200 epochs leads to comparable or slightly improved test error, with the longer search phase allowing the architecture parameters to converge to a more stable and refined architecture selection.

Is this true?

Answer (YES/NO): NO